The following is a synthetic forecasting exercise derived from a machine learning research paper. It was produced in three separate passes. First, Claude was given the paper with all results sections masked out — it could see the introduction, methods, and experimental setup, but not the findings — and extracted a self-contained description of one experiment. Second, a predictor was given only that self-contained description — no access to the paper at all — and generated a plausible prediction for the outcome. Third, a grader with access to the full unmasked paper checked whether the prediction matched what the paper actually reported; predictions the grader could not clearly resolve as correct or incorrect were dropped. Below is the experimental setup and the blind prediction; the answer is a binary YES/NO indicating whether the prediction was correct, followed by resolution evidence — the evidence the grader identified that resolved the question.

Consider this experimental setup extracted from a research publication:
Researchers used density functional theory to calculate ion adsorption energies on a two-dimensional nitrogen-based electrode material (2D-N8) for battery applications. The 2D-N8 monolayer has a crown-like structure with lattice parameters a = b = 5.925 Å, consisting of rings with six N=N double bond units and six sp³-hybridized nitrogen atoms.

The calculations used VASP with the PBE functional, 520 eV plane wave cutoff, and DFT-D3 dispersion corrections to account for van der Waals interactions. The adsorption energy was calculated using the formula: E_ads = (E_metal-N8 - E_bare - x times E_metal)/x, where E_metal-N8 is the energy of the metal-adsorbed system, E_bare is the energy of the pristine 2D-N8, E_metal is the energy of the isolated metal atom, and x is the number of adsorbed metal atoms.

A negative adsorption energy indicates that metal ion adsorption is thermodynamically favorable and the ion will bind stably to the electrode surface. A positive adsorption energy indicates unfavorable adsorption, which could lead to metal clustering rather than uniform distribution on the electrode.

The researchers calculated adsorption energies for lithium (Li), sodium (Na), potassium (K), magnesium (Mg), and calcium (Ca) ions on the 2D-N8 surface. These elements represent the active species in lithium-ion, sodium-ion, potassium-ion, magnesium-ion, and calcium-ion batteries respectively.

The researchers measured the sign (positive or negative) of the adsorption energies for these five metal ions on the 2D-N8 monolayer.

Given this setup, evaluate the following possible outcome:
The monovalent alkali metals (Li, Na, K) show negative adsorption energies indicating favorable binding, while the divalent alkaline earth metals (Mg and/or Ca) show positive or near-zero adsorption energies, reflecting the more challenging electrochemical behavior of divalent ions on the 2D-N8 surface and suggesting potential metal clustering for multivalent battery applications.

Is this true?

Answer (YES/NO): NO